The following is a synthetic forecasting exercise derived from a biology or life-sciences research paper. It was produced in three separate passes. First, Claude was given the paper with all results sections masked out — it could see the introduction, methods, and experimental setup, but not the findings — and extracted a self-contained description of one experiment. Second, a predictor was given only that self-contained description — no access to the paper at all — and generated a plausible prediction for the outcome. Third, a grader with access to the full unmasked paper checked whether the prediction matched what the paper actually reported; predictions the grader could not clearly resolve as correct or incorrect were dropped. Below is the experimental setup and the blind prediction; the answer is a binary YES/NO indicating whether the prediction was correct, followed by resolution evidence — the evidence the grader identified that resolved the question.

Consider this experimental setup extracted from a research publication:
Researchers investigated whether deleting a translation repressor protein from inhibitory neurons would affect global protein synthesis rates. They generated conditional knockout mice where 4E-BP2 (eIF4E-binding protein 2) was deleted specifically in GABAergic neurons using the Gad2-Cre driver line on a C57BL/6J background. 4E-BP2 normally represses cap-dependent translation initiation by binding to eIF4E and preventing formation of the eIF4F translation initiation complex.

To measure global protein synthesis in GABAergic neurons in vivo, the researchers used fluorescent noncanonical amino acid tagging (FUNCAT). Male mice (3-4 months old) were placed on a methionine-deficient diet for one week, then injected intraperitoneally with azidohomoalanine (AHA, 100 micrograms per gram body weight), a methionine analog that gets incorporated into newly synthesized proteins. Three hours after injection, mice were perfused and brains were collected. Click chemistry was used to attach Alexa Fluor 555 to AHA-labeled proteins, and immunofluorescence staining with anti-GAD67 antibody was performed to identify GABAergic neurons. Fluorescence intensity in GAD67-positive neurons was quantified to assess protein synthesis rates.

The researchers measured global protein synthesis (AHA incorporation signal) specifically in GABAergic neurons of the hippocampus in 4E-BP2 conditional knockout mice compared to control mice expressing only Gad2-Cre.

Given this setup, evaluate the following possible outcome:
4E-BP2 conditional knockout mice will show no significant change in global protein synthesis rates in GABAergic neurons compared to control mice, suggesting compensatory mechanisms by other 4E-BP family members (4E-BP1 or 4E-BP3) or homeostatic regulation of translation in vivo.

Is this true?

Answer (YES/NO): YES